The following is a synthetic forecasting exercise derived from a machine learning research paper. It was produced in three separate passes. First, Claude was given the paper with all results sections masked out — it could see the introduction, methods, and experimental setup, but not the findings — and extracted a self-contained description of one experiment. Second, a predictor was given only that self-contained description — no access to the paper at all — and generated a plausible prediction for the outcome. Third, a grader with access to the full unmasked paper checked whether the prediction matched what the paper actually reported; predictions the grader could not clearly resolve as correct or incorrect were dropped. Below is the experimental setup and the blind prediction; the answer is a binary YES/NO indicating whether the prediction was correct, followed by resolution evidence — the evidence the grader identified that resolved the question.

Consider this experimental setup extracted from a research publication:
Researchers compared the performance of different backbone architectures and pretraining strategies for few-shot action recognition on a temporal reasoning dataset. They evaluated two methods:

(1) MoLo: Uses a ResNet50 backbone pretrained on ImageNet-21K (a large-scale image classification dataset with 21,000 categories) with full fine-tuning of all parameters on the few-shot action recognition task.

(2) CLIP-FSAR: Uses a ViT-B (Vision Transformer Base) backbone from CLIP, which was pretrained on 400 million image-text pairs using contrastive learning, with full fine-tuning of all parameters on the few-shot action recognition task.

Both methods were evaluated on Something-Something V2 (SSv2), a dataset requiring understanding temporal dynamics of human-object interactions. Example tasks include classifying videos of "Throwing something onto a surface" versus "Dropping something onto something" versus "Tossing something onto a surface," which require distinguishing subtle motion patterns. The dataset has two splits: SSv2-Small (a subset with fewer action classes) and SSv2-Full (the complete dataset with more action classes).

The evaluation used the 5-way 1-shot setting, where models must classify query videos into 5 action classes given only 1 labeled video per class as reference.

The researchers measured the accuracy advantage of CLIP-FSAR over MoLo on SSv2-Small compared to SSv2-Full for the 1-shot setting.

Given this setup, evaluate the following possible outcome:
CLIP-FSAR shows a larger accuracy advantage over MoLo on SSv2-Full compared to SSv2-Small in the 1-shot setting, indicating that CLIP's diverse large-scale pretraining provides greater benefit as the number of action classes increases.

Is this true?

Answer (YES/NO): NO